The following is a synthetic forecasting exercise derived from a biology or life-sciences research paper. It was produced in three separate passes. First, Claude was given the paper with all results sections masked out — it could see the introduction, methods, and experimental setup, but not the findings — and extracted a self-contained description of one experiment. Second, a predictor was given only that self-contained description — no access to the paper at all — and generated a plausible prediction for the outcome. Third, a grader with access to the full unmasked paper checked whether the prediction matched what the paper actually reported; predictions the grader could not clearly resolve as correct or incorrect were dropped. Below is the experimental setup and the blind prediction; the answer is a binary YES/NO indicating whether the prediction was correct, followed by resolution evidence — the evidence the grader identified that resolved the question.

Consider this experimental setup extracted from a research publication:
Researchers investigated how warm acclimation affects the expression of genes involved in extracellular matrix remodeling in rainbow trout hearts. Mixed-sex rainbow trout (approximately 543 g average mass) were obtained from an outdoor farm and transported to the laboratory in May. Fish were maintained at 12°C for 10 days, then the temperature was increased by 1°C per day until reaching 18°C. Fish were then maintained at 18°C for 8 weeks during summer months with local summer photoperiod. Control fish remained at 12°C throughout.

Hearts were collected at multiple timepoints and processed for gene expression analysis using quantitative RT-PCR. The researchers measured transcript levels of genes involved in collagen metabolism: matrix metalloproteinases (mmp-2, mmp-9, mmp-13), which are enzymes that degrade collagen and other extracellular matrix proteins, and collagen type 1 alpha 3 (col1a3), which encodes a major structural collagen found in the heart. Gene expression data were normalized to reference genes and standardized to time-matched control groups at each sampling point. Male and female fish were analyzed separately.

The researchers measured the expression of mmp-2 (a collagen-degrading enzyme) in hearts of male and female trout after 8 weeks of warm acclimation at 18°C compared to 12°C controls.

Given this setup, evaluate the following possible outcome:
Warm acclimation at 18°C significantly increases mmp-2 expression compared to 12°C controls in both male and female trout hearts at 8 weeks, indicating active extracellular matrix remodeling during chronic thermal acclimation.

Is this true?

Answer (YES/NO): NO